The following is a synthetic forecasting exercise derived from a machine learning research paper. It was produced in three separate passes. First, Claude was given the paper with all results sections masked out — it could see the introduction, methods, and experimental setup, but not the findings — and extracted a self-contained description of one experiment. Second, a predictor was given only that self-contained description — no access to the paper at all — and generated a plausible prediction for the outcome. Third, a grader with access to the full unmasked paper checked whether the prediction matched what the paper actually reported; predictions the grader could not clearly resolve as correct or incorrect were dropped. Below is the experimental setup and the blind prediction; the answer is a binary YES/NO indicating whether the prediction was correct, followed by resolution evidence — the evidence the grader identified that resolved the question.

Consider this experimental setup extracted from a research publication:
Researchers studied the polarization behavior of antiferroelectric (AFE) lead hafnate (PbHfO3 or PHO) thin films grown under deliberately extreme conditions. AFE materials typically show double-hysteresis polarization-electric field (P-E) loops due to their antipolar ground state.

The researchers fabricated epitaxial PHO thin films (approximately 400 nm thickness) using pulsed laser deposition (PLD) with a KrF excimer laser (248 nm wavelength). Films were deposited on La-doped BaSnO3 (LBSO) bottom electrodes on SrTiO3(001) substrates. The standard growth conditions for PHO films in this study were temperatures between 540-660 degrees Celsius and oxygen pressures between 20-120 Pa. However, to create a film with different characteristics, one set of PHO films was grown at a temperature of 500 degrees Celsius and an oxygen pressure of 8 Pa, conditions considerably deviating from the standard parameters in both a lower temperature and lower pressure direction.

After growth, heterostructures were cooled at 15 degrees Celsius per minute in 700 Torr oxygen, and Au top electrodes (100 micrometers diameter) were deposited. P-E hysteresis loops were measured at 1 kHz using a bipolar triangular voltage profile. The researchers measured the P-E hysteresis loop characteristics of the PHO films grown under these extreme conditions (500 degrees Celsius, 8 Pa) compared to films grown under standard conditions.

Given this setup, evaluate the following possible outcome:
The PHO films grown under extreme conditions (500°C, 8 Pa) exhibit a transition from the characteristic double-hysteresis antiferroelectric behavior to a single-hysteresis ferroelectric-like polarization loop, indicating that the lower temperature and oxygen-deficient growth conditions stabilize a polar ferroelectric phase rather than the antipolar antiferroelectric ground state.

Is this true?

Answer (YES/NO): NO